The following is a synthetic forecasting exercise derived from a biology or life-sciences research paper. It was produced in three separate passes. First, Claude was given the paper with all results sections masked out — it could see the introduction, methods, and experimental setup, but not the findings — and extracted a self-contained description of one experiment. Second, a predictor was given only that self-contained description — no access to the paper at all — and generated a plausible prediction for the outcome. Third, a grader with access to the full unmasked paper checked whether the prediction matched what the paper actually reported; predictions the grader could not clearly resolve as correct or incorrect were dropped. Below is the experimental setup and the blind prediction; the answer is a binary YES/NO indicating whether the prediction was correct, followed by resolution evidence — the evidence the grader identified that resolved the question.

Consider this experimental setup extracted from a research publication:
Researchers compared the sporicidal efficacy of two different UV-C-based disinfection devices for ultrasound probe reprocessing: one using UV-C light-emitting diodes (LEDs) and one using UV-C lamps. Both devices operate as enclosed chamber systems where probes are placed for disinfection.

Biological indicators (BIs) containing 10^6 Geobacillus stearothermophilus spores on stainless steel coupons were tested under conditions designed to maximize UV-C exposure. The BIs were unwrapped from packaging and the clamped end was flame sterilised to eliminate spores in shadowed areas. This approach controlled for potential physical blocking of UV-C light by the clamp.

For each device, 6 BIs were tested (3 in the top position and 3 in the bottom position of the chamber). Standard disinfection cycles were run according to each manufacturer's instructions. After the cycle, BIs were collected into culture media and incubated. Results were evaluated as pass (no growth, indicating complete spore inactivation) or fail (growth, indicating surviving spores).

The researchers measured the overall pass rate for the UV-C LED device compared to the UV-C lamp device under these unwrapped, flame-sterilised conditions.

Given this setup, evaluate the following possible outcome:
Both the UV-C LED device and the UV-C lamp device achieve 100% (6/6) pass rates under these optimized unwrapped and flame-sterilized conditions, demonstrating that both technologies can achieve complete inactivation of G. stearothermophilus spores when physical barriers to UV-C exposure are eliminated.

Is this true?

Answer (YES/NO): NO